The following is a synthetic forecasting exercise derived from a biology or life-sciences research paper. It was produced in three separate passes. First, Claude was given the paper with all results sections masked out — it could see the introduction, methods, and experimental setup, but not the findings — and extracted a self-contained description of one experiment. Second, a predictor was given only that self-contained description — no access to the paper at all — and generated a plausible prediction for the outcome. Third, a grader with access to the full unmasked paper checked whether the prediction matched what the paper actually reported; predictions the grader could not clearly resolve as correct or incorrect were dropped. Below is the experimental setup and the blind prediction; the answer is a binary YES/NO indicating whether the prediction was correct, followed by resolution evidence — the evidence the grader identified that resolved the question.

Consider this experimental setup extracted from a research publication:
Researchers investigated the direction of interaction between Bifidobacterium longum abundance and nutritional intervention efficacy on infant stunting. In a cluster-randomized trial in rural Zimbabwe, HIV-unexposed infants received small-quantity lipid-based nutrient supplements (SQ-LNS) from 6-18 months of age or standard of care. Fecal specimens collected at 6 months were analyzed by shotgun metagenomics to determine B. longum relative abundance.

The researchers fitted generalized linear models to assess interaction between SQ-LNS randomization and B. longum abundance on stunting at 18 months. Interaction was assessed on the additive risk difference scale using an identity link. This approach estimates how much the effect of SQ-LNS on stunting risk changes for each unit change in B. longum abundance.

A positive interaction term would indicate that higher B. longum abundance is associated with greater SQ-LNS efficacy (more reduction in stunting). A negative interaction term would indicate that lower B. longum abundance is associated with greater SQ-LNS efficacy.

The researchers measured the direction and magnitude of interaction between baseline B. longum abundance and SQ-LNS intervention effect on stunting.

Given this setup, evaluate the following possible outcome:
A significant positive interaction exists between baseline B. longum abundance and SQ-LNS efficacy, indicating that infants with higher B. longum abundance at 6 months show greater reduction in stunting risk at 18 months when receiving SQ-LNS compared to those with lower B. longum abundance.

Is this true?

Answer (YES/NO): NO